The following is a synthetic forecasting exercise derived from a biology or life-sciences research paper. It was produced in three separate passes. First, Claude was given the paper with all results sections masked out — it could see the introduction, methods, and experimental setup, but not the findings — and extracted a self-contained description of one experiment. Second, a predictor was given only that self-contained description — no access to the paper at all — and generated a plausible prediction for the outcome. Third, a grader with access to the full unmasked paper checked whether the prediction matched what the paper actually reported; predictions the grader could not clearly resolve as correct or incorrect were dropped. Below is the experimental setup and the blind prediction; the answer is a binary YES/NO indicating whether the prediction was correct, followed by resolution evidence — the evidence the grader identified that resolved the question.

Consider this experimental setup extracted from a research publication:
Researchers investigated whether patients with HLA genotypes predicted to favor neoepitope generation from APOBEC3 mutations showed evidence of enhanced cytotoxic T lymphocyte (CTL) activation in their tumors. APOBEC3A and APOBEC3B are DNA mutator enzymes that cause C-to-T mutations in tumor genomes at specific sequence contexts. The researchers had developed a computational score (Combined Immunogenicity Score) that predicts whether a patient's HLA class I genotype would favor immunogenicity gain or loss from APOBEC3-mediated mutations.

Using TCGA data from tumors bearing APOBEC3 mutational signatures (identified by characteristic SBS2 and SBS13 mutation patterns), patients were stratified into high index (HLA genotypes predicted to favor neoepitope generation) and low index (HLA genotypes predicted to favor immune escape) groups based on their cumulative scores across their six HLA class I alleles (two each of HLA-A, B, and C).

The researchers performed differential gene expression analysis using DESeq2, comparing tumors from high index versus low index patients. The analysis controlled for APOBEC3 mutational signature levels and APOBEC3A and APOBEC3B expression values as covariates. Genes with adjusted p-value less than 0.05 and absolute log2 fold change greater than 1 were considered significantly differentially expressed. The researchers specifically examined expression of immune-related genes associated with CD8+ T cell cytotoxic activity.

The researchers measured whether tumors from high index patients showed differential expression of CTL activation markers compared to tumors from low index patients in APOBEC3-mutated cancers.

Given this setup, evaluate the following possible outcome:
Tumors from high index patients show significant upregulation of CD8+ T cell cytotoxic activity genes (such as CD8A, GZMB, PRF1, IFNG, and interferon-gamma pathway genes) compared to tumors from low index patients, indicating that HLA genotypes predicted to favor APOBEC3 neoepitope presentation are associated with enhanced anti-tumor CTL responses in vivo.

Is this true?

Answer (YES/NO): YES